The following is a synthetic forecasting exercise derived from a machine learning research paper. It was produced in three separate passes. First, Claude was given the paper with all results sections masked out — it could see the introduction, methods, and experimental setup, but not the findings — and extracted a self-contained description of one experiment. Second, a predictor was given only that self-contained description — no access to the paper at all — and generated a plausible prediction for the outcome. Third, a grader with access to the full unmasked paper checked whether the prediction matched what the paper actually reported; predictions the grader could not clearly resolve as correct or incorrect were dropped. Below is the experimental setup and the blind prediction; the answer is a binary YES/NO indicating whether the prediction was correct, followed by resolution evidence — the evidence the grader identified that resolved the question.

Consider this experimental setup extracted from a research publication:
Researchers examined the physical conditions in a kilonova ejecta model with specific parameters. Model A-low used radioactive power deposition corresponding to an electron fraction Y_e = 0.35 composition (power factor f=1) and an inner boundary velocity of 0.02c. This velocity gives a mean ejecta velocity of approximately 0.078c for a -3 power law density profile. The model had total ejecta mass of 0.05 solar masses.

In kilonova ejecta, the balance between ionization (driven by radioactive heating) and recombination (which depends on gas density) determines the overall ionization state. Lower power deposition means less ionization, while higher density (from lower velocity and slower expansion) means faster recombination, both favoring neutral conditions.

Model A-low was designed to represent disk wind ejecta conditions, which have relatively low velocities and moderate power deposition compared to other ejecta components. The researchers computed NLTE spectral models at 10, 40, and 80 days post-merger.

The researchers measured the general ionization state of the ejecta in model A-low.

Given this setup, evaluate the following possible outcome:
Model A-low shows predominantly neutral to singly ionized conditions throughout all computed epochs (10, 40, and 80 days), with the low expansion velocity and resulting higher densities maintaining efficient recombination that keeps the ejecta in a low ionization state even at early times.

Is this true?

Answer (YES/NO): NO